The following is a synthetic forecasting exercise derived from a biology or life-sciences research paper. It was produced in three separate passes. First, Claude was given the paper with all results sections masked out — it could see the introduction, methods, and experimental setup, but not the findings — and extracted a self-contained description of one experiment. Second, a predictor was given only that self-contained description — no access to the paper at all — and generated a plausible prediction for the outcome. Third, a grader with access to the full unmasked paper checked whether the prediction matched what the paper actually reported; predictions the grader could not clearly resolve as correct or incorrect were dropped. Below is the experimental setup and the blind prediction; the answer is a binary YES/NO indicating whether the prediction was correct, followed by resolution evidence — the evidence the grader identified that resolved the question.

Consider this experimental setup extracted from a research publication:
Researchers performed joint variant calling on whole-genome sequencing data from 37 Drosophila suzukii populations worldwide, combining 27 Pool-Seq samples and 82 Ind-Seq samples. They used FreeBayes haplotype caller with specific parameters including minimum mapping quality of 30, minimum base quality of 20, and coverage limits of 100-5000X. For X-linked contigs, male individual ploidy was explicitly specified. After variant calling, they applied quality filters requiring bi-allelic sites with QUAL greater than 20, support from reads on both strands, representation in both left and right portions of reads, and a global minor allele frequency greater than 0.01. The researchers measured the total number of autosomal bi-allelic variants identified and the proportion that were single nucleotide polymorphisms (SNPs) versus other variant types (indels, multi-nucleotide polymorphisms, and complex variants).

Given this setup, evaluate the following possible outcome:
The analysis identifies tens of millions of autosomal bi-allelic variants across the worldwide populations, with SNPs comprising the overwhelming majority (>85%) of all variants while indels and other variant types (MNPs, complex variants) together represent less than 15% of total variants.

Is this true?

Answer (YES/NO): NO